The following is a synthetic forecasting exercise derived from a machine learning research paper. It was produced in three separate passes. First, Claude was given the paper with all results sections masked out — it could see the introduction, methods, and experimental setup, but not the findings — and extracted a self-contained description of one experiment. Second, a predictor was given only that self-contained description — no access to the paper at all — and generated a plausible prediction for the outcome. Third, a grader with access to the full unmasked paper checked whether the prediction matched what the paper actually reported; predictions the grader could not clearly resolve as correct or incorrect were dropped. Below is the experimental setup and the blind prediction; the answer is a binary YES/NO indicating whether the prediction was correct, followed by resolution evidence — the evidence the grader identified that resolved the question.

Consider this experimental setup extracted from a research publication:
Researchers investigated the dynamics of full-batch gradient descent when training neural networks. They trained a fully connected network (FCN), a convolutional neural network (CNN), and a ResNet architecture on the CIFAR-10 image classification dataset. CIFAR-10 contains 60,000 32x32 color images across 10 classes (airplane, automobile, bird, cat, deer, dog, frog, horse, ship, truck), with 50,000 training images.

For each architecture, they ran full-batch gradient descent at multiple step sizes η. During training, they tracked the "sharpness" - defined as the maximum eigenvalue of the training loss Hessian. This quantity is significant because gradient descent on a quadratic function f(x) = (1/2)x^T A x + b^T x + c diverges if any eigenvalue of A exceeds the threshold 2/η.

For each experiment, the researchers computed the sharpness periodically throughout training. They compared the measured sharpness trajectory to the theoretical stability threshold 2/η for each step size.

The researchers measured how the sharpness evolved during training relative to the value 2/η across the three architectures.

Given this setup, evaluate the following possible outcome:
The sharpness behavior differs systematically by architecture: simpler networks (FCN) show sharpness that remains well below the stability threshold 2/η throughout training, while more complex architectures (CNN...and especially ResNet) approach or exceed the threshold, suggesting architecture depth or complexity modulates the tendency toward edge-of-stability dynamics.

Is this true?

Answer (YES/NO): NO